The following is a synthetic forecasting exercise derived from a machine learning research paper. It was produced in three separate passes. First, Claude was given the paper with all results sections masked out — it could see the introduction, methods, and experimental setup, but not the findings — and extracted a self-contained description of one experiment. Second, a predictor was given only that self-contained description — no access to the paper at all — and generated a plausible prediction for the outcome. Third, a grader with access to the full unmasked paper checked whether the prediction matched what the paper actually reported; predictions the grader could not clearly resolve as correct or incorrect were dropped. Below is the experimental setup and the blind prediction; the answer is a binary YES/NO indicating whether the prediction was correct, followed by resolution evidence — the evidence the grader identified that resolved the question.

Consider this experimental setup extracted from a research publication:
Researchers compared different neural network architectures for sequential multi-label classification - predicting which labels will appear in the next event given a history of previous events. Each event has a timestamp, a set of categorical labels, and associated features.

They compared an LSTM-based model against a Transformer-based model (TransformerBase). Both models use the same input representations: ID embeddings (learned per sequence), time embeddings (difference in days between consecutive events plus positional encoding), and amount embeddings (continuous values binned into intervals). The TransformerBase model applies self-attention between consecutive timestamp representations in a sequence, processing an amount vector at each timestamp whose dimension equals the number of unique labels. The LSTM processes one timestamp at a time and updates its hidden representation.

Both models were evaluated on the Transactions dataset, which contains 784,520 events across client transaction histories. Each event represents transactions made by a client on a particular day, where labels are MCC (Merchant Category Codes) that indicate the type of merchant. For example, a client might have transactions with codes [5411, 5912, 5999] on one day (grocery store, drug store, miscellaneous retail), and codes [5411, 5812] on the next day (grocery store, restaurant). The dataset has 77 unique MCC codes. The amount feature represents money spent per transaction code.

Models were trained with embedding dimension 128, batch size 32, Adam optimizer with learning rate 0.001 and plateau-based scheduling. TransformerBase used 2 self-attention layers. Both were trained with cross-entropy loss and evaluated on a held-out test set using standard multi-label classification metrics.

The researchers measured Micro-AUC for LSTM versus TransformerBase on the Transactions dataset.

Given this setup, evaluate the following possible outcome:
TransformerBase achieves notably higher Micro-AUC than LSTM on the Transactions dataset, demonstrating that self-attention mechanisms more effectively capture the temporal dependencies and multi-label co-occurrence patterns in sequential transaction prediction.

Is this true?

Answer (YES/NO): NO